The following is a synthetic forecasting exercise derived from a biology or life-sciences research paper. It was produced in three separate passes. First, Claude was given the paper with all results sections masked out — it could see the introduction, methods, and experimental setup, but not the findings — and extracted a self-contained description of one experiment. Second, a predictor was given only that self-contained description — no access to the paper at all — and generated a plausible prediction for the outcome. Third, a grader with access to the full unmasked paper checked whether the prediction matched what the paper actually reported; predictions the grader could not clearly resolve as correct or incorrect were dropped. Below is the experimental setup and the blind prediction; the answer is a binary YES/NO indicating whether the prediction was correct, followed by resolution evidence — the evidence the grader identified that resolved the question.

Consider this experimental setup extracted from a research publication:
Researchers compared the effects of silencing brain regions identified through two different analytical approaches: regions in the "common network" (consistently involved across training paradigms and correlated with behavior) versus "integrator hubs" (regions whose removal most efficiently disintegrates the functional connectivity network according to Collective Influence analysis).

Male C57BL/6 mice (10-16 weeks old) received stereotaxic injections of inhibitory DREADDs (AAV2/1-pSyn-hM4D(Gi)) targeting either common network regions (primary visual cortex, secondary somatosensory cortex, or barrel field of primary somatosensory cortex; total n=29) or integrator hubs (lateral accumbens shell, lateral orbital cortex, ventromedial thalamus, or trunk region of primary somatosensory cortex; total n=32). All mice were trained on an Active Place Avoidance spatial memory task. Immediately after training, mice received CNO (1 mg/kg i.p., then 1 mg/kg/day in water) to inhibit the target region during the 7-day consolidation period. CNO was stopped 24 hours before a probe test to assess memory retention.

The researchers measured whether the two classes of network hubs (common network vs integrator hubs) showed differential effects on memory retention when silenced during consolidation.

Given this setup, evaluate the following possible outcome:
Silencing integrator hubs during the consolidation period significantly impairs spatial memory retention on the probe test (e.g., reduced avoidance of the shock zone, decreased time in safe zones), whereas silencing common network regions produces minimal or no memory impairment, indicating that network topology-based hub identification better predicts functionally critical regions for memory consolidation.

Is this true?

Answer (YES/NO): NO